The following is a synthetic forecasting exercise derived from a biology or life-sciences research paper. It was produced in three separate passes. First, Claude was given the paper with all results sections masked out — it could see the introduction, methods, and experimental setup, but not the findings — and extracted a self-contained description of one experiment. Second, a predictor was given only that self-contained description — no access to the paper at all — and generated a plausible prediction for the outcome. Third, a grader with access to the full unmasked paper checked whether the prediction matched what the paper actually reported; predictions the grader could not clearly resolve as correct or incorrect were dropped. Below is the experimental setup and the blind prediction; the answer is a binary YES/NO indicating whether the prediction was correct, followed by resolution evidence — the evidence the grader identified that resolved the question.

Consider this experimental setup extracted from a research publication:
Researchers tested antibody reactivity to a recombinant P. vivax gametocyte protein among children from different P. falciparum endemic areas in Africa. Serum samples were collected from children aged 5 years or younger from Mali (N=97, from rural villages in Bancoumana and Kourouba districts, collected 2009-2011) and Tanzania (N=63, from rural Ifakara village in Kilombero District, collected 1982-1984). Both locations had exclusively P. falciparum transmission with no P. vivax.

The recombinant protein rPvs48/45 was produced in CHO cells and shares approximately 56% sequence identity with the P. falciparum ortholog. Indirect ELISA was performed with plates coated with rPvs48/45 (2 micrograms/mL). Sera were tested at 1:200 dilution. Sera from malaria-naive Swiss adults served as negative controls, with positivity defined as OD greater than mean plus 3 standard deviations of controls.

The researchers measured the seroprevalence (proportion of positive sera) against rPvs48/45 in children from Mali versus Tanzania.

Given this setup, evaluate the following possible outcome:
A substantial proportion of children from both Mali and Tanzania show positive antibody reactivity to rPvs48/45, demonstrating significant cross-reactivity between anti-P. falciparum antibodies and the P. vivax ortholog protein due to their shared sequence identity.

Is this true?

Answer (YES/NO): YES